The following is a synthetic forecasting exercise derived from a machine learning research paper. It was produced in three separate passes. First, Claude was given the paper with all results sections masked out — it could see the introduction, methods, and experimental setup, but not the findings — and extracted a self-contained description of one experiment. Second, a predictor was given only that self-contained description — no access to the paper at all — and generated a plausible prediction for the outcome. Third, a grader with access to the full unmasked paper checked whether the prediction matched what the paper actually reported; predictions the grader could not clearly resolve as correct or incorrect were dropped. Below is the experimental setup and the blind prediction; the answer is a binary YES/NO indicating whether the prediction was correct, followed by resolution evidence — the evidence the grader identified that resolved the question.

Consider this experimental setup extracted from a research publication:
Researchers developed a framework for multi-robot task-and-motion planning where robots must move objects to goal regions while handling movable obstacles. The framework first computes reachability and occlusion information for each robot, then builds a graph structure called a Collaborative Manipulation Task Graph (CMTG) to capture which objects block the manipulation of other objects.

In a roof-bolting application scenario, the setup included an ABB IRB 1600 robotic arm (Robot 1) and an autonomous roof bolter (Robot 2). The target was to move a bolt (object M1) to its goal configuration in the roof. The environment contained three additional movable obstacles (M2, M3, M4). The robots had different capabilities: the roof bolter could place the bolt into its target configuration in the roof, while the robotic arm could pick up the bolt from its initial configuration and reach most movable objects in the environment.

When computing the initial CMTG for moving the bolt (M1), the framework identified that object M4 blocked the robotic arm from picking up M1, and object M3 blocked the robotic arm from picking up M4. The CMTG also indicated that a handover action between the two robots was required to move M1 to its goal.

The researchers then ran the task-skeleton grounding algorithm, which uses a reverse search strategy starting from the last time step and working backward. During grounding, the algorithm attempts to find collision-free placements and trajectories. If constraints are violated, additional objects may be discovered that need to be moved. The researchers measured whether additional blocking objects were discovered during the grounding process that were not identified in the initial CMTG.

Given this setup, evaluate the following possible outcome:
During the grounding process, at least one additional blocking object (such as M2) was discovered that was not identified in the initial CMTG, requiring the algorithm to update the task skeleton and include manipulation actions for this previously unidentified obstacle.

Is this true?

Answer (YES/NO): YES